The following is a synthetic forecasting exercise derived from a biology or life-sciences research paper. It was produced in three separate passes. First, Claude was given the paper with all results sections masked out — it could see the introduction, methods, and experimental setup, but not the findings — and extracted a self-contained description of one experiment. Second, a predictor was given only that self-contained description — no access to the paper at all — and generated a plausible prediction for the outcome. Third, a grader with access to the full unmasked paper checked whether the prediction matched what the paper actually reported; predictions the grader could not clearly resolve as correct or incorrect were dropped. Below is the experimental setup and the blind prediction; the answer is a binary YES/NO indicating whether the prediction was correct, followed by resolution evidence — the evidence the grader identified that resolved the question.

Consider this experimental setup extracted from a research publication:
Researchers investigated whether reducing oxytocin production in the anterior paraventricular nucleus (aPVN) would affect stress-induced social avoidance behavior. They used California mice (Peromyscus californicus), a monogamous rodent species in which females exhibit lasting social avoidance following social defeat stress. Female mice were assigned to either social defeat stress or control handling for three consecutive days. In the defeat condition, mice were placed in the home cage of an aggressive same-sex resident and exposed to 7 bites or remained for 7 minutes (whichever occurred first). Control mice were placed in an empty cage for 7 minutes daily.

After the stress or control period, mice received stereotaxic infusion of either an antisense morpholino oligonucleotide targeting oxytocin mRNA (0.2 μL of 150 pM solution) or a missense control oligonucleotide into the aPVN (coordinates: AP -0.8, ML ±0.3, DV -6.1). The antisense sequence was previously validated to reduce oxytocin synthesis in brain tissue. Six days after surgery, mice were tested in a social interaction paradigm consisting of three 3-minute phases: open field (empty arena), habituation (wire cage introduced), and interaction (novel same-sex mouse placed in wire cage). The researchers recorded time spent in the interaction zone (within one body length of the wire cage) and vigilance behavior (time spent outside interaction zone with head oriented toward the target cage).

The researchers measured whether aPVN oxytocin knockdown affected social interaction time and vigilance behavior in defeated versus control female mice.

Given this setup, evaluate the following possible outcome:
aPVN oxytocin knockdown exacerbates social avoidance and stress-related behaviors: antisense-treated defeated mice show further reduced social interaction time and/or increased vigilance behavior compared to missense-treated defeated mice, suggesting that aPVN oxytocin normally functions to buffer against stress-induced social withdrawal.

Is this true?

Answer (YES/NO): NO